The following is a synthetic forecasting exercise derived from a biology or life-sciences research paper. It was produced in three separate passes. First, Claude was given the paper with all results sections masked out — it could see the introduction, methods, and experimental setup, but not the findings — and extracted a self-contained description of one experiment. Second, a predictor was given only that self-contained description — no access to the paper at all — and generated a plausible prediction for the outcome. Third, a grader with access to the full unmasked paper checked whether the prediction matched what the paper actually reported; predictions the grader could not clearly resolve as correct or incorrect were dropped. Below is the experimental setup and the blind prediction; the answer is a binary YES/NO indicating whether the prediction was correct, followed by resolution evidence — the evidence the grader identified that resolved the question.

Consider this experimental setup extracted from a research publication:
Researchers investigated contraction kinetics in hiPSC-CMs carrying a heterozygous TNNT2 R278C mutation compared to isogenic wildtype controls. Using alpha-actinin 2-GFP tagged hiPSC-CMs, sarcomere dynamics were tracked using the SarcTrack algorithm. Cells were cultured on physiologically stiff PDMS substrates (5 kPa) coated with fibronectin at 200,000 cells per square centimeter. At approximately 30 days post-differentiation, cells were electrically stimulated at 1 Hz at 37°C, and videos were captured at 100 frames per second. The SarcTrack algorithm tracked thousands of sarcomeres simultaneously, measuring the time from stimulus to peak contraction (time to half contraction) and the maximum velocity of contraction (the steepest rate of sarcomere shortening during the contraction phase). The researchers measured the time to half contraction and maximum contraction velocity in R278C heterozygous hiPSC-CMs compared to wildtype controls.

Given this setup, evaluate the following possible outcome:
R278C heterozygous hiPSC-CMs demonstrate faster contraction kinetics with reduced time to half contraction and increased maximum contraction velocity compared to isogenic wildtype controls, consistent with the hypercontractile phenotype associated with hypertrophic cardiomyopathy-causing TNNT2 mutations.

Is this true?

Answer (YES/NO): NO